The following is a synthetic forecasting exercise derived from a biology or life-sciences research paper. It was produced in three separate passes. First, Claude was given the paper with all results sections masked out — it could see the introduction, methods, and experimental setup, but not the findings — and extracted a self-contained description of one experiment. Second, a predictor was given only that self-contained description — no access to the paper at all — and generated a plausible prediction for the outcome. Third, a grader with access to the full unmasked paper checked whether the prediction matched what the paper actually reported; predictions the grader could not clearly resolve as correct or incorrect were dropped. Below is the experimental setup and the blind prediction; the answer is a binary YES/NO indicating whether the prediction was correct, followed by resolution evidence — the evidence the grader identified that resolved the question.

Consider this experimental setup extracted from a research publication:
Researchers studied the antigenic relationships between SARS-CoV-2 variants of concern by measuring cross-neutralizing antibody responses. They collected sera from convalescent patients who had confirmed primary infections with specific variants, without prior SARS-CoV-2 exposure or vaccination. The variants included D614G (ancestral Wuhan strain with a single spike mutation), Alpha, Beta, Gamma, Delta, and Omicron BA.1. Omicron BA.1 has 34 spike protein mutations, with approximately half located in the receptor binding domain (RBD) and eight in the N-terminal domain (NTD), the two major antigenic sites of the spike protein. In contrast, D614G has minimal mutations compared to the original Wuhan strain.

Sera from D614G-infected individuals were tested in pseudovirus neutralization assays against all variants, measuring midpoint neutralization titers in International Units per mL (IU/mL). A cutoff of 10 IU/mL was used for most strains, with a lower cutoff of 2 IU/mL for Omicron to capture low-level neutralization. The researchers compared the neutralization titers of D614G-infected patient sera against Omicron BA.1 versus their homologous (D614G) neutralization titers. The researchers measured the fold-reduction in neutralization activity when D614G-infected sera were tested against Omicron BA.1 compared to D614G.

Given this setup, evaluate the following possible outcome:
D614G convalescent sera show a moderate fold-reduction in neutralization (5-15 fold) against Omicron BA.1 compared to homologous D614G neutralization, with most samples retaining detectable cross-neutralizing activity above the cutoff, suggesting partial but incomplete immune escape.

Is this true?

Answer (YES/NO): NO